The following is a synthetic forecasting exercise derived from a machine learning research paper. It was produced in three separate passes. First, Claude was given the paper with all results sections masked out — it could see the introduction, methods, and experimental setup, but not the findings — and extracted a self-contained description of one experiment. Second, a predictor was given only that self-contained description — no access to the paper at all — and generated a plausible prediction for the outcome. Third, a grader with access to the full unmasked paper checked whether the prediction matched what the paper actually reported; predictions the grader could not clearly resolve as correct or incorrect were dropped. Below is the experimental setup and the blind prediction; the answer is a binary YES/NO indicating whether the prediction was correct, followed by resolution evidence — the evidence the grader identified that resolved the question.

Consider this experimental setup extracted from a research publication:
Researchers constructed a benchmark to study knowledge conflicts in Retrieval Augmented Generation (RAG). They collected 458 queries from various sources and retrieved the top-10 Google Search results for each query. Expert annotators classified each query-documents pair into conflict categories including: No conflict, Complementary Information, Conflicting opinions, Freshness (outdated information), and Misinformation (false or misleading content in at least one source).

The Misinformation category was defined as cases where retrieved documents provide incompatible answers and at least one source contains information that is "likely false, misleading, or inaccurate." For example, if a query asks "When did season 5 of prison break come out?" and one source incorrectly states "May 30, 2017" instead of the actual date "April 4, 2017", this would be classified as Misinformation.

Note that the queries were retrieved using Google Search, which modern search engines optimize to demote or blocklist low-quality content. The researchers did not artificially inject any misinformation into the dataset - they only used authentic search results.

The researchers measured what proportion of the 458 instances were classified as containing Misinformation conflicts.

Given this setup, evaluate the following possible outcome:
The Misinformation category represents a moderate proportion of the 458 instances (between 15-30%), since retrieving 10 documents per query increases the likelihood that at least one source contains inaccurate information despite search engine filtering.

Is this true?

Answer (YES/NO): NO